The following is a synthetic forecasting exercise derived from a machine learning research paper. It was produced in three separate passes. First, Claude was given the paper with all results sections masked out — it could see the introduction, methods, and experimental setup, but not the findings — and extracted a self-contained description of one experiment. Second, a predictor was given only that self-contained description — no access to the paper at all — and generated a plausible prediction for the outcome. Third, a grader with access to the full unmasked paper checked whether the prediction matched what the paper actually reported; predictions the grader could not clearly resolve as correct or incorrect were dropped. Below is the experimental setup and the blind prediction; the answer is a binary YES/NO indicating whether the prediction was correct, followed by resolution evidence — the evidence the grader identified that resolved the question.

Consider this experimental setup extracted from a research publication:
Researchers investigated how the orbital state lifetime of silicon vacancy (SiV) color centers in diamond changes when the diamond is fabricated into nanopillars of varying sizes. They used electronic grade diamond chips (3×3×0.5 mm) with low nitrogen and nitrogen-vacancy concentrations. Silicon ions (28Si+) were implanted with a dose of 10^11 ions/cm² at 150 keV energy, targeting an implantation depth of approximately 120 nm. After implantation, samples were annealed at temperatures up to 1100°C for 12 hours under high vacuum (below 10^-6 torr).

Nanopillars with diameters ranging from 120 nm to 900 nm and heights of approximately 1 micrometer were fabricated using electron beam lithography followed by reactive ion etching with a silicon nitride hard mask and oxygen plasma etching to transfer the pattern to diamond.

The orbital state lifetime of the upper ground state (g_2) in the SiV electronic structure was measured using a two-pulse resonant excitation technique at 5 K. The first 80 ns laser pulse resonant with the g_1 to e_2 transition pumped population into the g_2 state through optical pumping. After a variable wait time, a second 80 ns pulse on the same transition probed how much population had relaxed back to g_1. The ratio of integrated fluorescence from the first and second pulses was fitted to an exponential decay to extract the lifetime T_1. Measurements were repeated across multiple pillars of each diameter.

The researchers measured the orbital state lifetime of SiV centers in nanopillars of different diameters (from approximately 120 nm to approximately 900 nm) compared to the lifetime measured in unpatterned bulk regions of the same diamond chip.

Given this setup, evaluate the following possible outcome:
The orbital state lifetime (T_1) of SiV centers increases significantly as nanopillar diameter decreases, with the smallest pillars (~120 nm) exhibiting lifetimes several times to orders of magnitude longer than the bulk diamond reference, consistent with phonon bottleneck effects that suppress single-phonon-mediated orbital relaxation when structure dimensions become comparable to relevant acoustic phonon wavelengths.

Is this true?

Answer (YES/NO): NO